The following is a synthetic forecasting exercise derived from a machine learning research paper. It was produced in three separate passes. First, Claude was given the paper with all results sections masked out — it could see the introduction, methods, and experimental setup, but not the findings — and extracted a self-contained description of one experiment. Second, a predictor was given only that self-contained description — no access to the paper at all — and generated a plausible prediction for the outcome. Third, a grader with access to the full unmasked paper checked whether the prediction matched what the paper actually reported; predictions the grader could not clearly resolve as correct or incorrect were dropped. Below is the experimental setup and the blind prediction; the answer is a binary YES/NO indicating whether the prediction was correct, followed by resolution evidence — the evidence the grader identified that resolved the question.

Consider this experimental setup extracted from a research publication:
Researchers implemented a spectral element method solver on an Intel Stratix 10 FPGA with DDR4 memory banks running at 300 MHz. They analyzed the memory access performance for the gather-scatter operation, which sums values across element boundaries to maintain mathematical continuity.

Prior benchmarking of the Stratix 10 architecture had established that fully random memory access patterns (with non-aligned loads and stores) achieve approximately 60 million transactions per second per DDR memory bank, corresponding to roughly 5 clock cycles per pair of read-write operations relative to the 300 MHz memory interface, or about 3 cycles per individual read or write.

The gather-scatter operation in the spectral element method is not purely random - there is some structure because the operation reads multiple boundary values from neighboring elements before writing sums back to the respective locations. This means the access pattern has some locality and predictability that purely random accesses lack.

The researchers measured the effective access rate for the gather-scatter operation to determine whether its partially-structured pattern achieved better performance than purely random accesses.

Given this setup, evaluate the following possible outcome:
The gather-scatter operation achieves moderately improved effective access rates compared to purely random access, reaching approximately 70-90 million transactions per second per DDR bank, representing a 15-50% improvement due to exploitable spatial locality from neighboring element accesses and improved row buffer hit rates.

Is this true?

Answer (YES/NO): NO